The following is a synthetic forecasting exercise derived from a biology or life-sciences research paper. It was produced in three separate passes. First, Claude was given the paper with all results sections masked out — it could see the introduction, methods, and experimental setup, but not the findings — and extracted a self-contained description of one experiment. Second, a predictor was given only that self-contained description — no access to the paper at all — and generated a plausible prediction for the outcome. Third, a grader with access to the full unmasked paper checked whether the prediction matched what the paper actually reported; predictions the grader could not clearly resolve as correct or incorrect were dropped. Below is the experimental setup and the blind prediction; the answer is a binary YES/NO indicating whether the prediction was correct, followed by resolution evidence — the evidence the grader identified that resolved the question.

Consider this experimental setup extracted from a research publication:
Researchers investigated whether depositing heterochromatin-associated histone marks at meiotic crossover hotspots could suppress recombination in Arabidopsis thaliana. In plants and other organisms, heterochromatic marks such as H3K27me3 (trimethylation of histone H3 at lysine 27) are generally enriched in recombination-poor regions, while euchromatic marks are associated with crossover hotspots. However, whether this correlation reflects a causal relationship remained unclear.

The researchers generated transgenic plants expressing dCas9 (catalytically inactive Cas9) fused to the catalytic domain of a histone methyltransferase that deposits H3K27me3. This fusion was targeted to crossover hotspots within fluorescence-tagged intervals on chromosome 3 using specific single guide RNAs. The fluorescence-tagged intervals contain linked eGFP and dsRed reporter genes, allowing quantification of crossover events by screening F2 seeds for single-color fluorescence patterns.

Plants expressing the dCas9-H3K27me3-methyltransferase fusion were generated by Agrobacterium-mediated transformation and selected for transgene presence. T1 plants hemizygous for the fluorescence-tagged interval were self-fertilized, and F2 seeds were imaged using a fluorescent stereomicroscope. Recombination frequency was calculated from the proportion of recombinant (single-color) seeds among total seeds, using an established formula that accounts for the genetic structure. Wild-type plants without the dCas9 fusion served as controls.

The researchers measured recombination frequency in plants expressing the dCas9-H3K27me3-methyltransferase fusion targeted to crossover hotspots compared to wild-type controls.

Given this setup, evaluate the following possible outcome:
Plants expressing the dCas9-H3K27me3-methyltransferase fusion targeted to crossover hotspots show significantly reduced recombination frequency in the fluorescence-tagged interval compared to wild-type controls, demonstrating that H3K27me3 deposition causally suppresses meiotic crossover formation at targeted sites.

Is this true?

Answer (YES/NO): NO